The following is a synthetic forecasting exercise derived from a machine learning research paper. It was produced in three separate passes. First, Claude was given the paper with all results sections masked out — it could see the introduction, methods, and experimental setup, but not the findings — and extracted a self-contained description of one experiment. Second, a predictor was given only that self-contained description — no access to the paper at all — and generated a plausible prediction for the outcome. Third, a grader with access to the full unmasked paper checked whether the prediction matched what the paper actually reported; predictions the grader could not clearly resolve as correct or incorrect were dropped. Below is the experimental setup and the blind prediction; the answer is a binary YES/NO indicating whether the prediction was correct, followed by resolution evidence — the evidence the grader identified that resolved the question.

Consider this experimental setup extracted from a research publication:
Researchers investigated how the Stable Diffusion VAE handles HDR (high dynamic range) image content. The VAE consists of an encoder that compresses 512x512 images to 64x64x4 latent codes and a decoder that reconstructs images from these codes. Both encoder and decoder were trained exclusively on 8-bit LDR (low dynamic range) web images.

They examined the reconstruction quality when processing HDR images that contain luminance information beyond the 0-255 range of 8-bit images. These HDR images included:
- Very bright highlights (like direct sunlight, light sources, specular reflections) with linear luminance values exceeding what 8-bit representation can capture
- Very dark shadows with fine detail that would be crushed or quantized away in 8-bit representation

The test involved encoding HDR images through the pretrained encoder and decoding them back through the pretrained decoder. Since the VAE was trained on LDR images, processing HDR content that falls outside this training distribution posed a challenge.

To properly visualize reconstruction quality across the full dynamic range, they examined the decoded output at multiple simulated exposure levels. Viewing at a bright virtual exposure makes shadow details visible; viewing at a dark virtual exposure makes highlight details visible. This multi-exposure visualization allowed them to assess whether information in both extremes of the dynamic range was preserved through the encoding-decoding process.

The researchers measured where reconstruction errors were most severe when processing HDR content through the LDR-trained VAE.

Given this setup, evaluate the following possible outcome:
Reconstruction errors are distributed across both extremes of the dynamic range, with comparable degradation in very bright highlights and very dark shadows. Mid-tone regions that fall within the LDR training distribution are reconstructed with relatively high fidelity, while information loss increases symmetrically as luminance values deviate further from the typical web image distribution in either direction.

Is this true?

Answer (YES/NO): NO